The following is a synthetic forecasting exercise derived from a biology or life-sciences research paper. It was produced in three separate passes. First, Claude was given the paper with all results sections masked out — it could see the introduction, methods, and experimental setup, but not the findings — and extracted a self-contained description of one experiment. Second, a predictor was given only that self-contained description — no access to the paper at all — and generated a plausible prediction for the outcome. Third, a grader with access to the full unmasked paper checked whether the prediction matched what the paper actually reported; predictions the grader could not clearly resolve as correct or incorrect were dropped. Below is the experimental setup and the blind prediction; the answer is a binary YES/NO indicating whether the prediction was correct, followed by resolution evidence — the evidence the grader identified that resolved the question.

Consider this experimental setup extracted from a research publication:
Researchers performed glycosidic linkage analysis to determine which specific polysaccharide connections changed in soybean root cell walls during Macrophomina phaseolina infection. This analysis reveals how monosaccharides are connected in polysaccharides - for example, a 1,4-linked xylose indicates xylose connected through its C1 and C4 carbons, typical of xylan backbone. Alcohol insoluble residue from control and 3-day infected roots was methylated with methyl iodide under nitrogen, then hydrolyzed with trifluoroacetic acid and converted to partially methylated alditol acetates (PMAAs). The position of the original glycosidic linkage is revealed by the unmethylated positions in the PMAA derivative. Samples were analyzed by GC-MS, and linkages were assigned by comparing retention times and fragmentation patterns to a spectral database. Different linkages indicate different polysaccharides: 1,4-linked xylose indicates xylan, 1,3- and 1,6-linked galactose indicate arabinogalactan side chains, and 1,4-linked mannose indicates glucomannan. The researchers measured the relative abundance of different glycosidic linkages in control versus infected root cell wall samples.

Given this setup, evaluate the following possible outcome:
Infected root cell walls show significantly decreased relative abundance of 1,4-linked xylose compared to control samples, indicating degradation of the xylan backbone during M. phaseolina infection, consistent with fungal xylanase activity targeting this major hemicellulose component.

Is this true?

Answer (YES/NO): NO